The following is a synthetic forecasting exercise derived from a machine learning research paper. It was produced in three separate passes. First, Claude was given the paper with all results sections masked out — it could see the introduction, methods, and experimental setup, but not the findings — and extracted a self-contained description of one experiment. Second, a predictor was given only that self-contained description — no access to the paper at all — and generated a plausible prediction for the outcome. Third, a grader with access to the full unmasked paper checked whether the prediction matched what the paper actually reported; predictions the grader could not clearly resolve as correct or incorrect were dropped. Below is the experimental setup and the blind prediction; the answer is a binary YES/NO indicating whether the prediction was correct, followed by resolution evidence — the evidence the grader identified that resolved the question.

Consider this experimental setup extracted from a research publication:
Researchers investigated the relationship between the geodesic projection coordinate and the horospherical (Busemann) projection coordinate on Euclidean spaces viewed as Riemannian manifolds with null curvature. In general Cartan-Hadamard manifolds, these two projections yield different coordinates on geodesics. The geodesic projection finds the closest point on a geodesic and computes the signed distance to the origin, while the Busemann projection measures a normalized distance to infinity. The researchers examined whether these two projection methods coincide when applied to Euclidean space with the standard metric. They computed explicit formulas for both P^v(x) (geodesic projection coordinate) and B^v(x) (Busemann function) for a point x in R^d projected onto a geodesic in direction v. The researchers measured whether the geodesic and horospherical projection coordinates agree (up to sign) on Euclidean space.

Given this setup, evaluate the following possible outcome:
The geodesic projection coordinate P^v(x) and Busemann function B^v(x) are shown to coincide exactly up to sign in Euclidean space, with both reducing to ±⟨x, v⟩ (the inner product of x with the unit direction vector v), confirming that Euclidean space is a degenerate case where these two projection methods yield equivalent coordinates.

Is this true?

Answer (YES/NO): YES